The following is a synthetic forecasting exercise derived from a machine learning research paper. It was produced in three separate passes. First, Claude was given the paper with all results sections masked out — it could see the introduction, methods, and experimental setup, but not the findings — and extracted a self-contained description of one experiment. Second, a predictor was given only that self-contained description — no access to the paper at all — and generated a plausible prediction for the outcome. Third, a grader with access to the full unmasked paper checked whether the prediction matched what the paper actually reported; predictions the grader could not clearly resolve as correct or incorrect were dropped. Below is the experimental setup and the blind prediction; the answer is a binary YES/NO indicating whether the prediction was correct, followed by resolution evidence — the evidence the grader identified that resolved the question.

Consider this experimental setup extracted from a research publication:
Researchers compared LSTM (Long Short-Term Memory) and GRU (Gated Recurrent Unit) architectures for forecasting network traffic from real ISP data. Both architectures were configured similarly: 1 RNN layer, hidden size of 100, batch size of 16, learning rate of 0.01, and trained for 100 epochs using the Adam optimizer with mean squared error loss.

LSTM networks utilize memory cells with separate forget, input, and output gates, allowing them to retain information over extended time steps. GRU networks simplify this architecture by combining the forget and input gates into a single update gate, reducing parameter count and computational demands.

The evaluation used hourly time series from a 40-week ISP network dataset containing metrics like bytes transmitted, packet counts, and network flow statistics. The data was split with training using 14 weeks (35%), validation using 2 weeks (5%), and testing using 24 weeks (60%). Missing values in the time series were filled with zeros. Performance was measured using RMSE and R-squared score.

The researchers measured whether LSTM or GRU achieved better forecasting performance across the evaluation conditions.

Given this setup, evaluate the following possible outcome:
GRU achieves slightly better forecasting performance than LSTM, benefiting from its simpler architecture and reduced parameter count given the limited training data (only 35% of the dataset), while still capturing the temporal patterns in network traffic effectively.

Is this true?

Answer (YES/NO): YES